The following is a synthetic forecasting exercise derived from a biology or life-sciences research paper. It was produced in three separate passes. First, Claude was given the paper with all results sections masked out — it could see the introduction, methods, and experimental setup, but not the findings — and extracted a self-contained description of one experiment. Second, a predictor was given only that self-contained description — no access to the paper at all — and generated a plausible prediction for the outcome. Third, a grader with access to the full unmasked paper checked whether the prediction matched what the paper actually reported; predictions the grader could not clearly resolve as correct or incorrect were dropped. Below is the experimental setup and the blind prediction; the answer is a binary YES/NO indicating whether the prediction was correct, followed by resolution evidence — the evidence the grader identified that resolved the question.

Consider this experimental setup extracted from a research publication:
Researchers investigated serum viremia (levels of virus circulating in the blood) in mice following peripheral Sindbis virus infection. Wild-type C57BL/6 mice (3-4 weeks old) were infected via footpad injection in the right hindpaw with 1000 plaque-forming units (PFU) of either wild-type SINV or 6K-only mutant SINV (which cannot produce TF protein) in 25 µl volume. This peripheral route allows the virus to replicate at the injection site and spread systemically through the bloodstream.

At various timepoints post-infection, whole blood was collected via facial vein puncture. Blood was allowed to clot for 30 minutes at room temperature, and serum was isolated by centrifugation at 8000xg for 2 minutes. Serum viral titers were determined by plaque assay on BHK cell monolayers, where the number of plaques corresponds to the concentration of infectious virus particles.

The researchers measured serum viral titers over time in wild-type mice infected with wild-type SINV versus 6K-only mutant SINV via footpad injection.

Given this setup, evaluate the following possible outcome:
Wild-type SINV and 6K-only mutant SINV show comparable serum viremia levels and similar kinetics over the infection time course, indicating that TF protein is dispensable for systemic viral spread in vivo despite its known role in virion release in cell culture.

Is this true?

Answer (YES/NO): NO